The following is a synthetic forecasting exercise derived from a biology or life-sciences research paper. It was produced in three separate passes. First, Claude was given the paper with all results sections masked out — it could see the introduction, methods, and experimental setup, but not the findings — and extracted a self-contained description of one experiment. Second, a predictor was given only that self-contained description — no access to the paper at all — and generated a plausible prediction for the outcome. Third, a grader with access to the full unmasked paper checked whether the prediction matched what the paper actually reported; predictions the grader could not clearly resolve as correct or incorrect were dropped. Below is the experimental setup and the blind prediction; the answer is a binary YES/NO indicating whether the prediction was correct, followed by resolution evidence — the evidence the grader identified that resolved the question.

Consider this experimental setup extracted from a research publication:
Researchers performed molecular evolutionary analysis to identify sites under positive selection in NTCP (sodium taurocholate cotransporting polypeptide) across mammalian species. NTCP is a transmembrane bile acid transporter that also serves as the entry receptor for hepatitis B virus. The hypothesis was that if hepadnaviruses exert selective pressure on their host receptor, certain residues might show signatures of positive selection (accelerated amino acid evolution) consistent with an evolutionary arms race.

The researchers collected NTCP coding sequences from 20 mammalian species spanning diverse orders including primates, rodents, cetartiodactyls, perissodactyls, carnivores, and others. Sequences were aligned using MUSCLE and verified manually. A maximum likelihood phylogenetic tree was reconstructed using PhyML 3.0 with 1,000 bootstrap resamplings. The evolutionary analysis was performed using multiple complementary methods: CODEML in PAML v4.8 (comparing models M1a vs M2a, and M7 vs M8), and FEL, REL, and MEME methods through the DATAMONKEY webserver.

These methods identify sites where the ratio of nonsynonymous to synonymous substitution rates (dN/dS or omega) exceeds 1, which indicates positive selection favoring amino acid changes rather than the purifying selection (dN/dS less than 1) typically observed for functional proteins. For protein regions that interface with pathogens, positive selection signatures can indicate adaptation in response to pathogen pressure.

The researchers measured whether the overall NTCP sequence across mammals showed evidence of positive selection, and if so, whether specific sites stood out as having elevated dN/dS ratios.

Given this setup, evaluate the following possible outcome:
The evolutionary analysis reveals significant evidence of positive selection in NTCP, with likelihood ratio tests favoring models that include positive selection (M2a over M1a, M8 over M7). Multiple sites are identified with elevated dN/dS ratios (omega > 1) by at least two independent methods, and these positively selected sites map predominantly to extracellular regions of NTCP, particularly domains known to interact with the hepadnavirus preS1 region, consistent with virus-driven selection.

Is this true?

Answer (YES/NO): NO